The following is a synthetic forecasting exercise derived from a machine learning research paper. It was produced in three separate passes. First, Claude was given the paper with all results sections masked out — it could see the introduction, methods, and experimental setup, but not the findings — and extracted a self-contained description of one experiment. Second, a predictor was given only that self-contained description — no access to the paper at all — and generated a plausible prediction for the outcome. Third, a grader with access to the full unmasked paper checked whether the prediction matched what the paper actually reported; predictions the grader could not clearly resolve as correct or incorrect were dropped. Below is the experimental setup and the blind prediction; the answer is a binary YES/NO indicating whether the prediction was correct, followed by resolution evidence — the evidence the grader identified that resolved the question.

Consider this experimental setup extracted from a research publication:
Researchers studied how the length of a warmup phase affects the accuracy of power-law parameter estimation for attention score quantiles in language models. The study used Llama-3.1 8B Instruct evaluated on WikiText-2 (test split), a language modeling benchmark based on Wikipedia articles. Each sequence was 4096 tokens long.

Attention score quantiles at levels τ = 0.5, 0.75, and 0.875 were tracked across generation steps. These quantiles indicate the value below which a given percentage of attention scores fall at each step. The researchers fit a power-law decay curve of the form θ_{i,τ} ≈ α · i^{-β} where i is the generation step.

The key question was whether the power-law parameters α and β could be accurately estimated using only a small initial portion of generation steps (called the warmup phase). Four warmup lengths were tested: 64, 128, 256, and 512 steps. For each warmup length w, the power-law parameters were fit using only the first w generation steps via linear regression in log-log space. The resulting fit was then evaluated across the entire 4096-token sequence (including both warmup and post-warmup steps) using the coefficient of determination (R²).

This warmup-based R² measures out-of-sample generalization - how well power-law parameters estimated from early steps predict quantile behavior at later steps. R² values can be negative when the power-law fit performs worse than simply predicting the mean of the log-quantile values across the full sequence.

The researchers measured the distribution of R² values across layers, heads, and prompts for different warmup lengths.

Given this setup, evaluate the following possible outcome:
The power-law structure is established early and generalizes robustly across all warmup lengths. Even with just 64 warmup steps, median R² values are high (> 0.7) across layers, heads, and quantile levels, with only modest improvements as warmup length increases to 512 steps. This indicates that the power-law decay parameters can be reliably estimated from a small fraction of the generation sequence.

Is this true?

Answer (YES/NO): NO